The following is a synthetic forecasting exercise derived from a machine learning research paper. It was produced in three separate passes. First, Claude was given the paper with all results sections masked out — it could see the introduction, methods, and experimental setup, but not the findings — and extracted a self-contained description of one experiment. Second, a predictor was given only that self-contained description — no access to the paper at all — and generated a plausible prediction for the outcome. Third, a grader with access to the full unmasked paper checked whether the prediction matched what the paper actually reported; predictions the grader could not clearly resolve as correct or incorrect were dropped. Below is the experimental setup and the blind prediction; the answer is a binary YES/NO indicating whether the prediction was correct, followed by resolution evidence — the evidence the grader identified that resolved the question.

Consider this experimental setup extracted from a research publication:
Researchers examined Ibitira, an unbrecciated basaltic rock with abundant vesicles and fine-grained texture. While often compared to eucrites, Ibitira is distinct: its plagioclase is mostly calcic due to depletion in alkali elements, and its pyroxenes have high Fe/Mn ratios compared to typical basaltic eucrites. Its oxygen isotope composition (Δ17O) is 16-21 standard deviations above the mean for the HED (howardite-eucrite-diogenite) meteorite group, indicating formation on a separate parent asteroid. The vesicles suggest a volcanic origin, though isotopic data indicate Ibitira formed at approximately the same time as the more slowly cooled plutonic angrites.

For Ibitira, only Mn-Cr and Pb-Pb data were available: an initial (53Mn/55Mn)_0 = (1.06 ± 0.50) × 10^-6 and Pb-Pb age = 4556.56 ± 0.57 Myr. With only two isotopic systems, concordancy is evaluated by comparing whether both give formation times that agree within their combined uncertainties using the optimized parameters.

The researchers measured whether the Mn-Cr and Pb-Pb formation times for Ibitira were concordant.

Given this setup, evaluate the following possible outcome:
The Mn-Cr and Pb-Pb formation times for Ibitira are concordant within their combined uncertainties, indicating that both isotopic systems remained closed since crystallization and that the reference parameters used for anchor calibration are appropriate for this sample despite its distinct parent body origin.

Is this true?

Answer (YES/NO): YES